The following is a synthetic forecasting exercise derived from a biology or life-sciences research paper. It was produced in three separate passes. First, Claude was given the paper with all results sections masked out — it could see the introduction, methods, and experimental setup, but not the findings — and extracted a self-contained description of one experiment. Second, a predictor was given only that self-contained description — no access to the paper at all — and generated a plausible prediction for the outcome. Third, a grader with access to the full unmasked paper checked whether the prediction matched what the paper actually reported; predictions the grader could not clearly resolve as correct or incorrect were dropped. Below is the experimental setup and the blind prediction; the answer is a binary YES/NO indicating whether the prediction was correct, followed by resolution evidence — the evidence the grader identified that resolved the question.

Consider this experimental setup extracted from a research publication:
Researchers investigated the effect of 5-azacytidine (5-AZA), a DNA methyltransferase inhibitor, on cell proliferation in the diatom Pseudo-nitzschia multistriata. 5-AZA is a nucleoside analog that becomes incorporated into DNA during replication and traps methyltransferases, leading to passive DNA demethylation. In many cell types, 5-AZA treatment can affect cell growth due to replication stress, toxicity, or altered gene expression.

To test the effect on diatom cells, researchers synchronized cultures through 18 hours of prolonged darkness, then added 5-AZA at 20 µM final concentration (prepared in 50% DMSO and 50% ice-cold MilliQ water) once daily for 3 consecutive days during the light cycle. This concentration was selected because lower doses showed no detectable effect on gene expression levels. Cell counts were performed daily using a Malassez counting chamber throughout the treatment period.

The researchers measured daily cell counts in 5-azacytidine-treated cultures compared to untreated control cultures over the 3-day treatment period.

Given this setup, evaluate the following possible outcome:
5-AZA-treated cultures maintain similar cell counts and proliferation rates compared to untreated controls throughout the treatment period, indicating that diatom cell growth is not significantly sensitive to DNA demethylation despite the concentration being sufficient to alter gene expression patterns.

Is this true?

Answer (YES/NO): NO